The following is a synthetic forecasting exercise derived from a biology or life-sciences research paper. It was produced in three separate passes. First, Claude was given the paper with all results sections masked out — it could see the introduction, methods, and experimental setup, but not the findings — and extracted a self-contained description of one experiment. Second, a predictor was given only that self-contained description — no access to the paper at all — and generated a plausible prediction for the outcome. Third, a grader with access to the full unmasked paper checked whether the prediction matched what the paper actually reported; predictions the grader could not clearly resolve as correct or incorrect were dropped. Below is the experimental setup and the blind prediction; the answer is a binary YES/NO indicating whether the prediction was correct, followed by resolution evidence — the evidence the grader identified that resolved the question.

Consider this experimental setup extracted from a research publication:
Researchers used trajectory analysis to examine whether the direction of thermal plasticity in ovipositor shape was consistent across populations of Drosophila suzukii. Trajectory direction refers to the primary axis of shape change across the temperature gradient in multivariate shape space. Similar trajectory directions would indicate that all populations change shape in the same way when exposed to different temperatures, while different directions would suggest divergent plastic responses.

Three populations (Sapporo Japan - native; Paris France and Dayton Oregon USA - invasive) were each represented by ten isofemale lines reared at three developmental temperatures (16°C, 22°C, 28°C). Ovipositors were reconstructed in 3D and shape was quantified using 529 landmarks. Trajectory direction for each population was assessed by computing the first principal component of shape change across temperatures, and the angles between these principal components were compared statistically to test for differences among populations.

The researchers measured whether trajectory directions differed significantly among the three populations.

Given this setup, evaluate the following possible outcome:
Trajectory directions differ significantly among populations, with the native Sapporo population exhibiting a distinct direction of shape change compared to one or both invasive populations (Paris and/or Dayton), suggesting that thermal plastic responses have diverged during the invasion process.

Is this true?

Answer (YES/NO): NO